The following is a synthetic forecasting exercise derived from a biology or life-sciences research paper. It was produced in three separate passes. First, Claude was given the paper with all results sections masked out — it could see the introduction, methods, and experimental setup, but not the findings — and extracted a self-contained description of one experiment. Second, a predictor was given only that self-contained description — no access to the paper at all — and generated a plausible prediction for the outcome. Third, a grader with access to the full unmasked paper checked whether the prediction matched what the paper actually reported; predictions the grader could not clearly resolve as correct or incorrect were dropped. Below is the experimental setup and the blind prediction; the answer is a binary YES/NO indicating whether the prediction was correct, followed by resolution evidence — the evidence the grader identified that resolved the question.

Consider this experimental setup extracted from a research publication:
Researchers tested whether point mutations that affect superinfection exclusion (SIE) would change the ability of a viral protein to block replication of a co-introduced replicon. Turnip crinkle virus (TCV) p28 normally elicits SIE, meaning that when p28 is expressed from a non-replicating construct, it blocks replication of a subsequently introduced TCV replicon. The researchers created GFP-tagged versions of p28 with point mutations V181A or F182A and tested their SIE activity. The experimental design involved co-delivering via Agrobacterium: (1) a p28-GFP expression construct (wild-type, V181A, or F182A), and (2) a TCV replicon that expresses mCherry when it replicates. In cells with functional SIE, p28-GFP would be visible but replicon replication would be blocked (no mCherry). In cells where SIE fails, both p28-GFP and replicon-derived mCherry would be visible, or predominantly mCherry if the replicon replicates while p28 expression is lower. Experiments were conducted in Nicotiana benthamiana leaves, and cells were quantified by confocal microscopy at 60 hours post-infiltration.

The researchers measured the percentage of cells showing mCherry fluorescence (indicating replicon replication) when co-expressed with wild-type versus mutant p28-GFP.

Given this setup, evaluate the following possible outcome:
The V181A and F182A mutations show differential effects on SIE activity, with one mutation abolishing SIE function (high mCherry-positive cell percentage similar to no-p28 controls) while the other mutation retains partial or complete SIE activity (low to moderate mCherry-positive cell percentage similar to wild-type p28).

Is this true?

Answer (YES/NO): NO